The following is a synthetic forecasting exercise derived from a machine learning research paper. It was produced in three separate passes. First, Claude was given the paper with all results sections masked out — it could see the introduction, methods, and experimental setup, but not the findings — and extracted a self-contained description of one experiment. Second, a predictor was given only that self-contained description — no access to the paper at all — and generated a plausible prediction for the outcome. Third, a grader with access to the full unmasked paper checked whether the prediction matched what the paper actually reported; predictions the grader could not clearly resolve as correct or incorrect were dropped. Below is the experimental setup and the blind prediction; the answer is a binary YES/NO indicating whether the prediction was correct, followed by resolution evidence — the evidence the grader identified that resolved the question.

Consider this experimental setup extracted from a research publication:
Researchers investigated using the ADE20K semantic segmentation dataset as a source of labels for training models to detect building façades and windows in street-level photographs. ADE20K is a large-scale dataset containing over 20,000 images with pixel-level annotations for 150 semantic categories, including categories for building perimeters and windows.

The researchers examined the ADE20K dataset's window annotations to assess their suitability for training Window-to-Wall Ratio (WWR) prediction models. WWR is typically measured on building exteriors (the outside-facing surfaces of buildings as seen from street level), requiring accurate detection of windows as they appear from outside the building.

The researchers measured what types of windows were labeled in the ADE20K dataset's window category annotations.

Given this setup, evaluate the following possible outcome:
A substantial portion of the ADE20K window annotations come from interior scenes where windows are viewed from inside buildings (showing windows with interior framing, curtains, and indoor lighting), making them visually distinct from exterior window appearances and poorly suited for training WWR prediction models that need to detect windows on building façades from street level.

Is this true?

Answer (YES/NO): NO